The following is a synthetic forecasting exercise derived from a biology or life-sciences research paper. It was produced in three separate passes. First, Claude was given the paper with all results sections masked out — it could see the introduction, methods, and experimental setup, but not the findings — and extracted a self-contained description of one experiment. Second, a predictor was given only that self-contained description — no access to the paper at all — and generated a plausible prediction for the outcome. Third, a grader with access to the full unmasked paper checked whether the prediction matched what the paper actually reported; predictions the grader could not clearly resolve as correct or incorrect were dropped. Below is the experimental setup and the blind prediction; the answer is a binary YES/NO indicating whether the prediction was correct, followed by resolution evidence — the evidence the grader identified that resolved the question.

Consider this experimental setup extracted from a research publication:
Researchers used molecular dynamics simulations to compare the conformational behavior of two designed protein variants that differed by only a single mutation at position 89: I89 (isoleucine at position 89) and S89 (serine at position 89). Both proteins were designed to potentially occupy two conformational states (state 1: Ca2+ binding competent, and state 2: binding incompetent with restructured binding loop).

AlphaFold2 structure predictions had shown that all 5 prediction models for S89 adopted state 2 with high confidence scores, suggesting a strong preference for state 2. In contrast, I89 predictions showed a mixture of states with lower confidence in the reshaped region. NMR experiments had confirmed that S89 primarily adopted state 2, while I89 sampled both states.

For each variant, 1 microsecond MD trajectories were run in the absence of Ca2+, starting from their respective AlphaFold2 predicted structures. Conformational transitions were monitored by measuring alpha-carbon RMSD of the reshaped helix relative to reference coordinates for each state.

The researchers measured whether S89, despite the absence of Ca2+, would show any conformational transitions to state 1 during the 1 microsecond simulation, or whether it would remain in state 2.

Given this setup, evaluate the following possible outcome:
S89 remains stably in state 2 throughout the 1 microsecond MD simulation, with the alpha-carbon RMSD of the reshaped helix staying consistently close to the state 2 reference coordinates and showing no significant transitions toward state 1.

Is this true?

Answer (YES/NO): YES